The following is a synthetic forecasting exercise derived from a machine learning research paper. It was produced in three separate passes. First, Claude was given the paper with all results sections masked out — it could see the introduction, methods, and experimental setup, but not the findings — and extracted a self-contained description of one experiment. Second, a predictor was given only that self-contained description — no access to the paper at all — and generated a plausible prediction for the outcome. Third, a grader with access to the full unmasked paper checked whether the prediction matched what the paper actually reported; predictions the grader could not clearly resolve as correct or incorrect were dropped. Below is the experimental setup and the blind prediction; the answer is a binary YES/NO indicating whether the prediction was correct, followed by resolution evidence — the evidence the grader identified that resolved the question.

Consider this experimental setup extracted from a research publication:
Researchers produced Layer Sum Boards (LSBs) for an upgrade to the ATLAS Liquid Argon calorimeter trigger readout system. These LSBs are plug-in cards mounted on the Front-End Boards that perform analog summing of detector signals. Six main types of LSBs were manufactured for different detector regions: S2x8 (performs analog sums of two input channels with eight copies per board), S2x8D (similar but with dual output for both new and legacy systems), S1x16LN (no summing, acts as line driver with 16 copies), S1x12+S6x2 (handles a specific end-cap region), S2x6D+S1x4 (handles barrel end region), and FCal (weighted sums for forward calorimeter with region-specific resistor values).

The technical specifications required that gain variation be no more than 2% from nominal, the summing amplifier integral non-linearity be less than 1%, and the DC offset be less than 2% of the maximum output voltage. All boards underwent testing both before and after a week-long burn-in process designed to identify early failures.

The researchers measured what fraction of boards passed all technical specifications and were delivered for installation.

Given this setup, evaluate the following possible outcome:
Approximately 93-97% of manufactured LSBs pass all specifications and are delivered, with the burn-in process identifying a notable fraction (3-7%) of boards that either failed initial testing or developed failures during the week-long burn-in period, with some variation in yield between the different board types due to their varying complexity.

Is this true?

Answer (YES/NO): NO